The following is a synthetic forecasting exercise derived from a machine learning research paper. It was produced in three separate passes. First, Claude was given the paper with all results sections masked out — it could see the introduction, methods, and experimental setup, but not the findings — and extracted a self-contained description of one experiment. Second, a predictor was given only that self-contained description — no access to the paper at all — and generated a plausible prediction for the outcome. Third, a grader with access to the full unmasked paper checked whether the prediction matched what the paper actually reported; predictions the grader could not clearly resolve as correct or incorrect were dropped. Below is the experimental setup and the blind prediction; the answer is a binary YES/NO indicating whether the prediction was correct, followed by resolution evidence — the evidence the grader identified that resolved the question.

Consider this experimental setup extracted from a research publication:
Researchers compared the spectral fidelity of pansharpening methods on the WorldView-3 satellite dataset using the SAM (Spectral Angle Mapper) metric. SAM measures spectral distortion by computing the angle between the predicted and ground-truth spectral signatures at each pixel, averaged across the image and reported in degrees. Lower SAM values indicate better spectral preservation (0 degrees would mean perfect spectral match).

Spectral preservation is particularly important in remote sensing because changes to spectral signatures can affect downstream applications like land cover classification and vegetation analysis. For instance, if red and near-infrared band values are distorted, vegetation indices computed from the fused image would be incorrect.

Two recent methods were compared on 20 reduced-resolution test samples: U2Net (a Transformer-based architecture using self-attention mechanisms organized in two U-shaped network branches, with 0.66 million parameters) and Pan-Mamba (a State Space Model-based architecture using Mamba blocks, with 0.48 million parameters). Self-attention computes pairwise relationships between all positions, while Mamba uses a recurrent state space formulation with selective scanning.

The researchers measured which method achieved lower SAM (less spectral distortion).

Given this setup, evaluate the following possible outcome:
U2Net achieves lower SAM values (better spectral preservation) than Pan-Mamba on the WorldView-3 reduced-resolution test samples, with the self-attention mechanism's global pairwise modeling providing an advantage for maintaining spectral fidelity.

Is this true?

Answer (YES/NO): YES